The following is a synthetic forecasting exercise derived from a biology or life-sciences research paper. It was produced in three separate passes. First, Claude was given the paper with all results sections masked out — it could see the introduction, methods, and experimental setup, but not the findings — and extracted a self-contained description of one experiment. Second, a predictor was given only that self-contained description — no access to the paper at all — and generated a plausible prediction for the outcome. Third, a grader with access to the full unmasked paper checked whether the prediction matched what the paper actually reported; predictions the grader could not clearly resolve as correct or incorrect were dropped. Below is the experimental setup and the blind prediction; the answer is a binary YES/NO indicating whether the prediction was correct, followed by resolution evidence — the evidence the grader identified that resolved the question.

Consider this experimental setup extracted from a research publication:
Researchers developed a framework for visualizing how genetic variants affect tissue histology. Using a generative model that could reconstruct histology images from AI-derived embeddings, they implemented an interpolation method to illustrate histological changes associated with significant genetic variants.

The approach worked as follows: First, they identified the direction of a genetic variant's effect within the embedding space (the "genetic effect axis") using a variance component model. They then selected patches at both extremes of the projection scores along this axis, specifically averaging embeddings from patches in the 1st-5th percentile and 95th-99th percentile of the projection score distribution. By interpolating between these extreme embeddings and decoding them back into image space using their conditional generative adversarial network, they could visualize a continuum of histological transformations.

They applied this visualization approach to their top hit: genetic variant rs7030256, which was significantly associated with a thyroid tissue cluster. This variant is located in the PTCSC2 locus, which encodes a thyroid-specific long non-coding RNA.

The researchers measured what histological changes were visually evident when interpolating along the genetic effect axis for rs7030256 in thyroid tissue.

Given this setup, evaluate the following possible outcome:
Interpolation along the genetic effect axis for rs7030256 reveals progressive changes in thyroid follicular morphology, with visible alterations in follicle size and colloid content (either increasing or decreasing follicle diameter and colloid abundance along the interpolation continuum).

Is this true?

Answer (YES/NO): YES